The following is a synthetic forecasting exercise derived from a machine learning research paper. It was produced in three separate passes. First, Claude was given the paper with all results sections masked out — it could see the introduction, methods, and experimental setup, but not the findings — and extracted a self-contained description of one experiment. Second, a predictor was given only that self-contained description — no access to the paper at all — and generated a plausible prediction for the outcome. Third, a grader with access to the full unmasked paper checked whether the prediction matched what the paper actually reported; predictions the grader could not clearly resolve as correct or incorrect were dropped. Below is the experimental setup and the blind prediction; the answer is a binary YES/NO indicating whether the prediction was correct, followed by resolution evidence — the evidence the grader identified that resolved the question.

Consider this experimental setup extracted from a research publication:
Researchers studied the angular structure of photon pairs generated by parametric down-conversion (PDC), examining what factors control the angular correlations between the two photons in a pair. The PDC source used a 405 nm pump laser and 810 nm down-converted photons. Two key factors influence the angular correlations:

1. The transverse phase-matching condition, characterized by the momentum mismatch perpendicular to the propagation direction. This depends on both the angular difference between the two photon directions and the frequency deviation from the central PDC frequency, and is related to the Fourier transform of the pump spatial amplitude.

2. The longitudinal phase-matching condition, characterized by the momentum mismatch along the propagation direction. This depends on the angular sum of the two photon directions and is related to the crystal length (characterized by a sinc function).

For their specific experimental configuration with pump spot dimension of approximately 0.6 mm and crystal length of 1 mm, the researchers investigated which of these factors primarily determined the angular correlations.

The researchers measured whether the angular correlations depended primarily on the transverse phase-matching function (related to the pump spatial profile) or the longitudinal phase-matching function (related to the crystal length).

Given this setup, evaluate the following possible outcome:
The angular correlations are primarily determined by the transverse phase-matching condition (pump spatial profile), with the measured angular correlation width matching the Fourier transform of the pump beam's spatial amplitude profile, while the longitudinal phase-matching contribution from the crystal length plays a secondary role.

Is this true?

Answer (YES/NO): YES